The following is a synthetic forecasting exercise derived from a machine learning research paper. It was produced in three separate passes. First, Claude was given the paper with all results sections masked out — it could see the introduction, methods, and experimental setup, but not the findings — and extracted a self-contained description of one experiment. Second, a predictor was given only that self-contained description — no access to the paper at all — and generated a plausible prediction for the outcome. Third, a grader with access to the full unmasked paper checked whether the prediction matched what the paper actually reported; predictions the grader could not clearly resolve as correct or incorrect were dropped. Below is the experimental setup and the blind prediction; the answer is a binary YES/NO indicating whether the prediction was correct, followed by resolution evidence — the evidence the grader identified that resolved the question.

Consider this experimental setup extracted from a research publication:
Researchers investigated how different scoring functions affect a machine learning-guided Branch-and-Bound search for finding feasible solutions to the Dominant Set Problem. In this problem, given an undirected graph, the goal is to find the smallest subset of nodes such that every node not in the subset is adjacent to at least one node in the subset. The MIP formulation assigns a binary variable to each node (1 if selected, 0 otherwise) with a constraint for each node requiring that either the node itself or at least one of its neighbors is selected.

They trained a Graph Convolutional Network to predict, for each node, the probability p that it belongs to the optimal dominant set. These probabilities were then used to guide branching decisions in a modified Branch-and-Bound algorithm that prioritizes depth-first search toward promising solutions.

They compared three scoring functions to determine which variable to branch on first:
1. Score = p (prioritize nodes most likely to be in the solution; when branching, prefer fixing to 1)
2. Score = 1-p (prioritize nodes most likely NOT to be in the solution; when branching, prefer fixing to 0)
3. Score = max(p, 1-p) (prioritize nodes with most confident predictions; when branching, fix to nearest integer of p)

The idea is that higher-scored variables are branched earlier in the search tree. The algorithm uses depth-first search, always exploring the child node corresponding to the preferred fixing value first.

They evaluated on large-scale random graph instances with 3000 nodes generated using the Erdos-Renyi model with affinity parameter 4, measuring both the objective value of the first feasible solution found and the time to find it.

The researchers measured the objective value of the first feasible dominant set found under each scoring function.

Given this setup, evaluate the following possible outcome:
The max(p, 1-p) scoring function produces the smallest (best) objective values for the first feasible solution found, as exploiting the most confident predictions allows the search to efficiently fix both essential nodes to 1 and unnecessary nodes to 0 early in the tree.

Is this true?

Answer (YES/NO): NO